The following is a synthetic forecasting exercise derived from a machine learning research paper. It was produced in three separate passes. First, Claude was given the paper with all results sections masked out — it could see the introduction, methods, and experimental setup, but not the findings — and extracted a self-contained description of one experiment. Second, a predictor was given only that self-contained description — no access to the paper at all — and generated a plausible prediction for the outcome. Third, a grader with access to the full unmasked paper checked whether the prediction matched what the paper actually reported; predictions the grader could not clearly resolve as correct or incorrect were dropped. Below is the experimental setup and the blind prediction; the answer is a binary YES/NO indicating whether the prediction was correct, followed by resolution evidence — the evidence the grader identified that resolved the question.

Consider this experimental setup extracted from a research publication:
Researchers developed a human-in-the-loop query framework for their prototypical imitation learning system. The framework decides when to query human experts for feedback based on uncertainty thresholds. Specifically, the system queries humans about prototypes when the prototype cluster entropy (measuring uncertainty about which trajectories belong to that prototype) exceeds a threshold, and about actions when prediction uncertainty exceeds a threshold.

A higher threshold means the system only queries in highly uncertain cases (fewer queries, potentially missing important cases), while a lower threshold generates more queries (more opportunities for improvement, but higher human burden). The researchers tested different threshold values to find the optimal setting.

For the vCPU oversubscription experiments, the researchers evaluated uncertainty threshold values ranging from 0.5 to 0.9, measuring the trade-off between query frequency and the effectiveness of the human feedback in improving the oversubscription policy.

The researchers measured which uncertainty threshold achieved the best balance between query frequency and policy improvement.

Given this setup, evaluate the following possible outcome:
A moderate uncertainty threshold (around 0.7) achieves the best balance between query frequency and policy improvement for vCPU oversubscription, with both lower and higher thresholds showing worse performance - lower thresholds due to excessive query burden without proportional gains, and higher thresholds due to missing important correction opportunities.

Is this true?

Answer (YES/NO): NO